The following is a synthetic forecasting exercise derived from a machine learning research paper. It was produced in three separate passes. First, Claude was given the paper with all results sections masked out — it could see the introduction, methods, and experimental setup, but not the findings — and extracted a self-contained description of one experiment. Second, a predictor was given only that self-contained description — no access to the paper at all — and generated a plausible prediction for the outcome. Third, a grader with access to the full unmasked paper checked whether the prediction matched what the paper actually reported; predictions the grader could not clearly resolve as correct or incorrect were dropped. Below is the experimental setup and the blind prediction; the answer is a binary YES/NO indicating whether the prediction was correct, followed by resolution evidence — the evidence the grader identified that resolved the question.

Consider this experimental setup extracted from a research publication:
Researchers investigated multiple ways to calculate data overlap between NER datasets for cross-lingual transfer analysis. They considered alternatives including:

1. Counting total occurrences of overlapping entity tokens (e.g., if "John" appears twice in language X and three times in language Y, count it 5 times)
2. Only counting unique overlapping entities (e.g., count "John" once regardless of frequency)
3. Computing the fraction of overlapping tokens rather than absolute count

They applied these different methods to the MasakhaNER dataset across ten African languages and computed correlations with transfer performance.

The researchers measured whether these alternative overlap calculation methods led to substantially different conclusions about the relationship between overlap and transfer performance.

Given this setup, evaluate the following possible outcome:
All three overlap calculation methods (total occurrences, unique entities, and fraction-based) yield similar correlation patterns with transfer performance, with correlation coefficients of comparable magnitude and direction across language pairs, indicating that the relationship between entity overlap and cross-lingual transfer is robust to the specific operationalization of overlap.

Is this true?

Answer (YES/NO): YES